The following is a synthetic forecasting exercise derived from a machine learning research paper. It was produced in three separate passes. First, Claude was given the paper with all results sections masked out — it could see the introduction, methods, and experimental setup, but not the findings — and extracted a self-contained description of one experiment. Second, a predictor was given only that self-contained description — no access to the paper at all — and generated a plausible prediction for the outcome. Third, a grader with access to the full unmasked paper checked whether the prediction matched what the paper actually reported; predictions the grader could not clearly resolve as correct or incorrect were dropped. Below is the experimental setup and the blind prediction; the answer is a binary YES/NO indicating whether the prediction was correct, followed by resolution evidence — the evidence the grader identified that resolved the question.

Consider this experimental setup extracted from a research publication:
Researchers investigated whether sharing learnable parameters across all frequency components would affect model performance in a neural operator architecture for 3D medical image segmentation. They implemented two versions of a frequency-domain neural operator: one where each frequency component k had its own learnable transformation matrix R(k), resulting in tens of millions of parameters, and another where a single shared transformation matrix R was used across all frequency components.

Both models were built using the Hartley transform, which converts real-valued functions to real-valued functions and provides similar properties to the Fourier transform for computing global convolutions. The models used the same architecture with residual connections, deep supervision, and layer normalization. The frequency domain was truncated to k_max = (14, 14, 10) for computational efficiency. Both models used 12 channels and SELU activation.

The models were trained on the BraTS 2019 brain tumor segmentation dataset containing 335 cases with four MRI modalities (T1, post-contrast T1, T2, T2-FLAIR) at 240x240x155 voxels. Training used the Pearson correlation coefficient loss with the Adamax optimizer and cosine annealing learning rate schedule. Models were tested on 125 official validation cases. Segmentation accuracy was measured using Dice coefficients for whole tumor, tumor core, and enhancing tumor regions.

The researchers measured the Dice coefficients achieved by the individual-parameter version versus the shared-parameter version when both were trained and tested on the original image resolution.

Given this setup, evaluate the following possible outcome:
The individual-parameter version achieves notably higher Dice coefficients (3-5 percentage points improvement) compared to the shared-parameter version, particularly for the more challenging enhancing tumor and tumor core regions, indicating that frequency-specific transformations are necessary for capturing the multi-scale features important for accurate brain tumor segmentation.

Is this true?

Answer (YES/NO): NO